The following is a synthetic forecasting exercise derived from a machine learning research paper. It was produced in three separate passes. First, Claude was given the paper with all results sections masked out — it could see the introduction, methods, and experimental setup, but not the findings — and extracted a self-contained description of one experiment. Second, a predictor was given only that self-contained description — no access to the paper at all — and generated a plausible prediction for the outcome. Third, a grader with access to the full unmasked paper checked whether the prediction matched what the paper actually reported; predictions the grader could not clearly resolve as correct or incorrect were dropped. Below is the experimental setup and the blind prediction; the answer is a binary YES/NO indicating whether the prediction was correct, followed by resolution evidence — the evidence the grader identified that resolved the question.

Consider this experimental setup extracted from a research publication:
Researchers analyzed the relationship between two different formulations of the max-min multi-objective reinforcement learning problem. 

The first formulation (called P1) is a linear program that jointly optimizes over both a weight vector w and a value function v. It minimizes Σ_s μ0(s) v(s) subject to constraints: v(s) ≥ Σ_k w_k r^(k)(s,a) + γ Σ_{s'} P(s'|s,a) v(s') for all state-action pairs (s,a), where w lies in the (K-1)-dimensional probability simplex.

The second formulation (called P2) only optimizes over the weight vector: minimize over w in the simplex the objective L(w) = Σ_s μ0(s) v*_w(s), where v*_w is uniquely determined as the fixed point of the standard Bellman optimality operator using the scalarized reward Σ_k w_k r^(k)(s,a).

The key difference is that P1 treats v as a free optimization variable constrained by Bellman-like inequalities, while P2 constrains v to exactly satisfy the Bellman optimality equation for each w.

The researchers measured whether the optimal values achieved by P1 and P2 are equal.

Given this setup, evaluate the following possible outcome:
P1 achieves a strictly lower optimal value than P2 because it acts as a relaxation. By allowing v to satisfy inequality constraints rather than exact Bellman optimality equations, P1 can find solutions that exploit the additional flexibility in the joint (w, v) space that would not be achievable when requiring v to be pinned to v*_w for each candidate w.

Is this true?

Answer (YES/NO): NO